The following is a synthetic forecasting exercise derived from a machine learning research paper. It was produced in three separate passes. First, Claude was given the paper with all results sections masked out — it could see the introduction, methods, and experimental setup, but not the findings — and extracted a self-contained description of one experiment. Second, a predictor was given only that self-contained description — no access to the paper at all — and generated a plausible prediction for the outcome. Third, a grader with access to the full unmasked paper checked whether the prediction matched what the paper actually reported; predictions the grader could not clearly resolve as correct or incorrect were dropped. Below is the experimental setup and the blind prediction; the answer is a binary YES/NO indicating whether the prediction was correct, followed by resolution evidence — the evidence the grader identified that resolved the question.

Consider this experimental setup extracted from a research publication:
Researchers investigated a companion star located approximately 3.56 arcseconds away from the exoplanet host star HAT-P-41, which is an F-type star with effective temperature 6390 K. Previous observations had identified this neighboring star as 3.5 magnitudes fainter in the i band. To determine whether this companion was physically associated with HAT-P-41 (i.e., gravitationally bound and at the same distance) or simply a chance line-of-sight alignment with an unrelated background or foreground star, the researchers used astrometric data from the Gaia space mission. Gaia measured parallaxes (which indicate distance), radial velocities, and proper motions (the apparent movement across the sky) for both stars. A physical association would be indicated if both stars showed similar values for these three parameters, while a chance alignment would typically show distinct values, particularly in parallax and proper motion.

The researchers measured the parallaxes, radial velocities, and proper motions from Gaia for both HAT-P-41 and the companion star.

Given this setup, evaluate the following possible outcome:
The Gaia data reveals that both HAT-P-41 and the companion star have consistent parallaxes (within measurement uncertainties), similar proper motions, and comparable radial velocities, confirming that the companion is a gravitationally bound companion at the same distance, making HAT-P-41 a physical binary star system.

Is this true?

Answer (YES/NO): YES